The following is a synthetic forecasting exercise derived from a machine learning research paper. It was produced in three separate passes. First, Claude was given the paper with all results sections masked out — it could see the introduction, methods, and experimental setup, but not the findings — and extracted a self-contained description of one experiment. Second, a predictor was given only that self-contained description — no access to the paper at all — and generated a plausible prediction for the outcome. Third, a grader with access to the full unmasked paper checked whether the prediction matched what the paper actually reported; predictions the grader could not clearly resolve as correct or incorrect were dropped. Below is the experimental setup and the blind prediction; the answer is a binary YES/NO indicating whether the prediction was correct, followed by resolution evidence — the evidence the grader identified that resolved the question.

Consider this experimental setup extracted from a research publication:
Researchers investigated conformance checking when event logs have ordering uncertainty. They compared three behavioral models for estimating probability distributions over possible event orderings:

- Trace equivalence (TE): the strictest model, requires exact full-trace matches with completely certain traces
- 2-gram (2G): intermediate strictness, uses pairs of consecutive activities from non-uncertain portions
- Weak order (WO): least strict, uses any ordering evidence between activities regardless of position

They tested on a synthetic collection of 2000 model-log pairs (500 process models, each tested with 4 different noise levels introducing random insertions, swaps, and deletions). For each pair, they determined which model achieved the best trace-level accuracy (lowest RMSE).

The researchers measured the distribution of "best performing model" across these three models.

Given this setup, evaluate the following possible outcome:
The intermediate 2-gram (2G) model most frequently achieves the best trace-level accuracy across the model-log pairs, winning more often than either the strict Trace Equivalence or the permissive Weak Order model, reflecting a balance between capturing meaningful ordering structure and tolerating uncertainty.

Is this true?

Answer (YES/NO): YES